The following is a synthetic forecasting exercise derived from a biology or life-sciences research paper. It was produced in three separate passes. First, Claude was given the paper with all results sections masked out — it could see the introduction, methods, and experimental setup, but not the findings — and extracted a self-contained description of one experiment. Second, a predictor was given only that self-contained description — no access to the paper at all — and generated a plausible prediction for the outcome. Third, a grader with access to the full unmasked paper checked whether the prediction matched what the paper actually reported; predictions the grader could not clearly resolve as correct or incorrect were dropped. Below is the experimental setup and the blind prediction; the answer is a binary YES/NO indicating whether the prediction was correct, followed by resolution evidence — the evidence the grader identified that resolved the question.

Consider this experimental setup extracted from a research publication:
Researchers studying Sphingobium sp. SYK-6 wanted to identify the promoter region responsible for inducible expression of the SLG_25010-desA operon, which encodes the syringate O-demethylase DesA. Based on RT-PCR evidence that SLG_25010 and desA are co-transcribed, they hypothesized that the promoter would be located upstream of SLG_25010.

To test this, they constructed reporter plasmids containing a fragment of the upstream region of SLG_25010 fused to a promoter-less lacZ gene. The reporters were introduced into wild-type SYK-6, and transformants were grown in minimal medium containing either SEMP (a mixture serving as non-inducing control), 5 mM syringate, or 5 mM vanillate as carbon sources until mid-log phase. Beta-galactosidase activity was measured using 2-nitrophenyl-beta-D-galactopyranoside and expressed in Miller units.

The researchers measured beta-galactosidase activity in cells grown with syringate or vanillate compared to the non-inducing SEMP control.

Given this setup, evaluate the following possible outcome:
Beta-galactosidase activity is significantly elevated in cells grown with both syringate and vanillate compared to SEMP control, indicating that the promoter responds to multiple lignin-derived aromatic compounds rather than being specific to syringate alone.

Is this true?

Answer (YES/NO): YES